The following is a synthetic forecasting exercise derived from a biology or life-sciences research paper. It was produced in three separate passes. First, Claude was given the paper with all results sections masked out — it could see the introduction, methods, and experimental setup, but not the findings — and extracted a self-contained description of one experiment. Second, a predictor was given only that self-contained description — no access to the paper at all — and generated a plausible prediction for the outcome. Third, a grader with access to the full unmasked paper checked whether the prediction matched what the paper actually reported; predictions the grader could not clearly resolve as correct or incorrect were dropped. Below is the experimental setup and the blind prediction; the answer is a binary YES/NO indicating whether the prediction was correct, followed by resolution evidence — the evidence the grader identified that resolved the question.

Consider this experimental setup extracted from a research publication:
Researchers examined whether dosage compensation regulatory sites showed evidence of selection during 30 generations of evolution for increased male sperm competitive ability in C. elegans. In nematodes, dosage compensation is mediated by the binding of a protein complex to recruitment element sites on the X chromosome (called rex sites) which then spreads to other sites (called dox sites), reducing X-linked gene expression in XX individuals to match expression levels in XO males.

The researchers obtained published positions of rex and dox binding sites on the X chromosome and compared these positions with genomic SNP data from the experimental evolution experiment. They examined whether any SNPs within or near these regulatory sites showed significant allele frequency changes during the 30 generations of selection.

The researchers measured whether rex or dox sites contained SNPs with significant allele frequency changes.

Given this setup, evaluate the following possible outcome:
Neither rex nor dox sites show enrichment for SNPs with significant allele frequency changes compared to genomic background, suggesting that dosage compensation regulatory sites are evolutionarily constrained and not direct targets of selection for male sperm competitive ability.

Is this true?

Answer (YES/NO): YES